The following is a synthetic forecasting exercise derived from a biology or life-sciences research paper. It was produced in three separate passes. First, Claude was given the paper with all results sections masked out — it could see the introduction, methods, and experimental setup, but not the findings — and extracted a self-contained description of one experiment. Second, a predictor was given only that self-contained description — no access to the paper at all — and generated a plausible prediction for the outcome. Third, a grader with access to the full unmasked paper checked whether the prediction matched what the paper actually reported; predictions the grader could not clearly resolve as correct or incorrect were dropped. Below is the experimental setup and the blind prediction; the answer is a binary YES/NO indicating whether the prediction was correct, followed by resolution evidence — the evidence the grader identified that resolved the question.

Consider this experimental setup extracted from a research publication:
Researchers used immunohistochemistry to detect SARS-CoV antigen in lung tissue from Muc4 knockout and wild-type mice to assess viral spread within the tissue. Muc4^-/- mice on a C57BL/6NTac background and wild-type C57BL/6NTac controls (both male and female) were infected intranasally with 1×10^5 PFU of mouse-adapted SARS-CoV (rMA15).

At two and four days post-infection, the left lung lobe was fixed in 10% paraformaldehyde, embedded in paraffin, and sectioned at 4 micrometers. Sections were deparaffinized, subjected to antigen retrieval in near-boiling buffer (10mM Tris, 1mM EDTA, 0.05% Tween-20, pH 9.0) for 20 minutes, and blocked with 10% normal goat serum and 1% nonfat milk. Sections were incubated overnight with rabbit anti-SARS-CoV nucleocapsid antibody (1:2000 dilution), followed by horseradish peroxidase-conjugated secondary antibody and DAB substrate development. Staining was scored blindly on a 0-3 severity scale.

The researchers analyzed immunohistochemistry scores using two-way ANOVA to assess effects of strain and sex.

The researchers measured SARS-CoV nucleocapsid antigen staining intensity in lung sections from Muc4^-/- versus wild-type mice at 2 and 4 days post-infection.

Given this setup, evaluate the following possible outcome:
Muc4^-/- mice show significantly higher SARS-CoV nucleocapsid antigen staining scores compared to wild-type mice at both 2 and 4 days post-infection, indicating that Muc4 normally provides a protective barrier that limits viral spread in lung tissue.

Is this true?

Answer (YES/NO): NO